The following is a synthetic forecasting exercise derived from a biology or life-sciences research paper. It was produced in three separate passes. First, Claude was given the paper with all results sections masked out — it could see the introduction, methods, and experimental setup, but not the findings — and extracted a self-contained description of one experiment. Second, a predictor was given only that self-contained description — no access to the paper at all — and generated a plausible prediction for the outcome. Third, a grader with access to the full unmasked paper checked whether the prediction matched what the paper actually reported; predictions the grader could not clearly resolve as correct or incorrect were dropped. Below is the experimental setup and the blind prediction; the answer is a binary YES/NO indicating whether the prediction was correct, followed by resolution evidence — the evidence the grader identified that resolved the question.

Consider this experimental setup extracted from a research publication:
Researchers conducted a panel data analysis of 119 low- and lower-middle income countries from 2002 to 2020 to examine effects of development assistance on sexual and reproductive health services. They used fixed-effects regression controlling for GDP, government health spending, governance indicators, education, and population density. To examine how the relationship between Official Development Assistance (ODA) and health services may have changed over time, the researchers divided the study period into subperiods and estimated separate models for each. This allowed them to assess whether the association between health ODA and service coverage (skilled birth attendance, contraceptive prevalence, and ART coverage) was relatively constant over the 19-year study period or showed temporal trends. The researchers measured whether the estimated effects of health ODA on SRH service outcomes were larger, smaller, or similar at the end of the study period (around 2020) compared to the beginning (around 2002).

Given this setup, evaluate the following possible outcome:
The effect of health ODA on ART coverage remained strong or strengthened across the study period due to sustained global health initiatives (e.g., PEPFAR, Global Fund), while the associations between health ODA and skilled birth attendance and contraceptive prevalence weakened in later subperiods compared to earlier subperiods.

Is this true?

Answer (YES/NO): NO